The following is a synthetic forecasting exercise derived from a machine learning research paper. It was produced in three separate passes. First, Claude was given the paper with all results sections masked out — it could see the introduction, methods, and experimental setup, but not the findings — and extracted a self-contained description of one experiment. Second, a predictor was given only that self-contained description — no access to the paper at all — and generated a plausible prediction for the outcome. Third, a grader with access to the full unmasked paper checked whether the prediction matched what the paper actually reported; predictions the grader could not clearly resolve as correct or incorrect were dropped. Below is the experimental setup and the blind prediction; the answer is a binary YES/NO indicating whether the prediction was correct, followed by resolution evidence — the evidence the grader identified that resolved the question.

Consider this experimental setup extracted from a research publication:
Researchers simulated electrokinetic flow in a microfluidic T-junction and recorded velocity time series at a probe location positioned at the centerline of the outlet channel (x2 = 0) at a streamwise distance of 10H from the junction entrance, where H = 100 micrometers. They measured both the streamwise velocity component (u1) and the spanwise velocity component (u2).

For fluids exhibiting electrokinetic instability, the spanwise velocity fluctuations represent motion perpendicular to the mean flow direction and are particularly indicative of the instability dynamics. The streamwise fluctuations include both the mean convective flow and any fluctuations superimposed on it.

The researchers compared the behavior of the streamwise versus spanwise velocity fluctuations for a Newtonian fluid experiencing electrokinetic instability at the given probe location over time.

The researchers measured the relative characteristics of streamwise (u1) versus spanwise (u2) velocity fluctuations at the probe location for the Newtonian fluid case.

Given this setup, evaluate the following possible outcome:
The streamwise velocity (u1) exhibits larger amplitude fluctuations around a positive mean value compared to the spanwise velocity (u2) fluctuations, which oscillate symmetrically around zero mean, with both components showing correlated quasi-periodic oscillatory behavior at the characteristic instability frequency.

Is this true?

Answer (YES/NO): NO